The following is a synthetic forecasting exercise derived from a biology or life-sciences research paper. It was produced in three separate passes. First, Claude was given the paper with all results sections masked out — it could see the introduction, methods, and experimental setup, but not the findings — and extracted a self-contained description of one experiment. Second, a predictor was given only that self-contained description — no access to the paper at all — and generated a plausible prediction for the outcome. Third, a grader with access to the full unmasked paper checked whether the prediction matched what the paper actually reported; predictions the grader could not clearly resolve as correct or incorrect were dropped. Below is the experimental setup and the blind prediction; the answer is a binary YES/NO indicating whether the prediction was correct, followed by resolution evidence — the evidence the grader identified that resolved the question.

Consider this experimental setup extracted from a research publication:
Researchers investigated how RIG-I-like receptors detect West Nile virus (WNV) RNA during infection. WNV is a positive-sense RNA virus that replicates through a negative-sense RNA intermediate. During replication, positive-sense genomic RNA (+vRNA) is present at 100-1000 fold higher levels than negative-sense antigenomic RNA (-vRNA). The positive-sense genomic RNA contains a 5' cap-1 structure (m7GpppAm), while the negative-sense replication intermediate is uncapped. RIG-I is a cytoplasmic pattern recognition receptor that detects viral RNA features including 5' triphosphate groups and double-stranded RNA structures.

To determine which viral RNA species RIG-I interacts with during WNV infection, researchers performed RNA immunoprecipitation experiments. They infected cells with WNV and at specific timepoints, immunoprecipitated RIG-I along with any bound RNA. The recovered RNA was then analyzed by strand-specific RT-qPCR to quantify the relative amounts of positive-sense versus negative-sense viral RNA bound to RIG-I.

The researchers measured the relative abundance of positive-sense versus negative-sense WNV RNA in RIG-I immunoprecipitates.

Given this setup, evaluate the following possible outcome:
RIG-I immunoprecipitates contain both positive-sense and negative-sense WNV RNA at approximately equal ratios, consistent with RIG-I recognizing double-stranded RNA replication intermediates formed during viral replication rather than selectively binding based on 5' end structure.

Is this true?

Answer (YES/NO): NO